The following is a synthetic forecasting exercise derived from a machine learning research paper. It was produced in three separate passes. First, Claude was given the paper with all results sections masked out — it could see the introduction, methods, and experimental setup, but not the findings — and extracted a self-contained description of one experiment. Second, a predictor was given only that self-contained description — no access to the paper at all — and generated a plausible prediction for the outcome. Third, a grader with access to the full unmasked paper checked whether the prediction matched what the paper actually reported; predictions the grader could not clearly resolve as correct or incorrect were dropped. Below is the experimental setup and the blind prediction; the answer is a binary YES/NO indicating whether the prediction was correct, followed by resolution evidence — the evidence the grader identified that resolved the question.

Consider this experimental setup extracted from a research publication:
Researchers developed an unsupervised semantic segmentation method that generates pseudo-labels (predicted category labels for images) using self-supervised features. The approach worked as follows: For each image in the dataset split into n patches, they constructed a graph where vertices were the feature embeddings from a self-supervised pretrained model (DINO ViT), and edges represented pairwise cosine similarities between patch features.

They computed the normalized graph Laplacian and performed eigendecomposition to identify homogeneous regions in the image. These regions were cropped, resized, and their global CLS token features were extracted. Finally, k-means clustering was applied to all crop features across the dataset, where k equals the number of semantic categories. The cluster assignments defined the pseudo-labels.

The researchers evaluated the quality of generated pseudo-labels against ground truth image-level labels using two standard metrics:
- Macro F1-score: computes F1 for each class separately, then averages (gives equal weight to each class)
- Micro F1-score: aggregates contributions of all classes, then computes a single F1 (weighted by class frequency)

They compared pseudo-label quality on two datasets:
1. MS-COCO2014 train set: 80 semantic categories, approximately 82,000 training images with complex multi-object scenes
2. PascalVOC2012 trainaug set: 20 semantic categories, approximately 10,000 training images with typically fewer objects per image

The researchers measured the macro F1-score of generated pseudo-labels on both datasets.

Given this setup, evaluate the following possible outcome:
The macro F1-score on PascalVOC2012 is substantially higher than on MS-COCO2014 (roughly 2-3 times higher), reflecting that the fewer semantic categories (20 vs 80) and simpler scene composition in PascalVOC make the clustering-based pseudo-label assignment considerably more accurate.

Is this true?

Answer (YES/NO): NO